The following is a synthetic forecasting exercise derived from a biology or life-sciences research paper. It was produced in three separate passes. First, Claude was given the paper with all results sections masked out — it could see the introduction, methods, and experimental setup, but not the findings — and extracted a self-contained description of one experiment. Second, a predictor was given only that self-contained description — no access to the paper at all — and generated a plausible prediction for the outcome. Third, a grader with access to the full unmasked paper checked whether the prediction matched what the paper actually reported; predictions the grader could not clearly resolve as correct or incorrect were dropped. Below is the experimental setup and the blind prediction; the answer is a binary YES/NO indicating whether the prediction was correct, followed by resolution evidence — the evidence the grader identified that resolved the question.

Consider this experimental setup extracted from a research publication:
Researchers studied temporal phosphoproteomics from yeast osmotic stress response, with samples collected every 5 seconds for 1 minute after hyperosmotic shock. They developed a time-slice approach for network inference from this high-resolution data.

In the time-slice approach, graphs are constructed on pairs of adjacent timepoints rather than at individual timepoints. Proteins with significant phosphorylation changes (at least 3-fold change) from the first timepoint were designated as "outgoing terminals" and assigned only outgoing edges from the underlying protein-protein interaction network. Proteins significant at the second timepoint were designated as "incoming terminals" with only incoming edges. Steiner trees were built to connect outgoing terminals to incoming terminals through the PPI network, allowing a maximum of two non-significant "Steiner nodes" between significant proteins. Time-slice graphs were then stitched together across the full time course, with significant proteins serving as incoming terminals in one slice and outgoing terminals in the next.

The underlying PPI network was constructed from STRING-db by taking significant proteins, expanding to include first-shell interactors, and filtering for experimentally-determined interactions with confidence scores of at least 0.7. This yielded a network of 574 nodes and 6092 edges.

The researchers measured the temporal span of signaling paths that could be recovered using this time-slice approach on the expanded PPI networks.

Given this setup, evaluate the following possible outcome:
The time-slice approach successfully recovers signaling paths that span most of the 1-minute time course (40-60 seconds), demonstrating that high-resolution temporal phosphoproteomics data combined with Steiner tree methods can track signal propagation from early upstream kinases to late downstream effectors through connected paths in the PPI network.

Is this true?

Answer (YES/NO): NO